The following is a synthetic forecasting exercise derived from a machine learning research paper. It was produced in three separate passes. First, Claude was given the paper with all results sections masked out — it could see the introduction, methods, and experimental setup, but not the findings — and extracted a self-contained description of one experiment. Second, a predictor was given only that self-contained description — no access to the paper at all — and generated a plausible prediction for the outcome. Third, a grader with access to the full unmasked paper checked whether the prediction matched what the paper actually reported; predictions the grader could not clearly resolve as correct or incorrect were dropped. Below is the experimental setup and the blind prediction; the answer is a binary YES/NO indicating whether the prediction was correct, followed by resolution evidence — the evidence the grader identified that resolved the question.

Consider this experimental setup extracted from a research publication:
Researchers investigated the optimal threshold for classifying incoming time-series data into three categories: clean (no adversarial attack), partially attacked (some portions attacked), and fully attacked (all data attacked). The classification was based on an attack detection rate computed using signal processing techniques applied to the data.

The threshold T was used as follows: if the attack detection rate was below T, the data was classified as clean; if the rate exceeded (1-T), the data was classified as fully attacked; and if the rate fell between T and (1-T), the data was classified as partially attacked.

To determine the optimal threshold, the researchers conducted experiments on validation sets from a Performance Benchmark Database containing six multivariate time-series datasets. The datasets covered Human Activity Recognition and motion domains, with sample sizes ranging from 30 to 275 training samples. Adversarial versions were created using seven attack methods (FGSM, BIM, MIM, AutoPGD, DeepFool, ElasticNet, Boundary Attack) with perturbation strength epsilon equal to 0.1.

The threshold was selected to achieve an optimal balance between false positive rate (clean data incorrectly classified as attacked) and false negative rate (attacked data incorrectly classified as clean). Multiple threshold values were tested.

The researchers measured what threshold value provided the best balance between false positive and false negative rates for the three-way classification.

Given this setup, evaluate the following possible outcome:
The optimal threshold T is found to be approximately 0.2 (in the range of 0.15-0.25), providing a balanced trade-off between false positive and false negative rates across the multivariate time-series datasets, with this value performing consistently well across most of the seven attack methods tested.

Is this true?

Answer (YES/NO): NO